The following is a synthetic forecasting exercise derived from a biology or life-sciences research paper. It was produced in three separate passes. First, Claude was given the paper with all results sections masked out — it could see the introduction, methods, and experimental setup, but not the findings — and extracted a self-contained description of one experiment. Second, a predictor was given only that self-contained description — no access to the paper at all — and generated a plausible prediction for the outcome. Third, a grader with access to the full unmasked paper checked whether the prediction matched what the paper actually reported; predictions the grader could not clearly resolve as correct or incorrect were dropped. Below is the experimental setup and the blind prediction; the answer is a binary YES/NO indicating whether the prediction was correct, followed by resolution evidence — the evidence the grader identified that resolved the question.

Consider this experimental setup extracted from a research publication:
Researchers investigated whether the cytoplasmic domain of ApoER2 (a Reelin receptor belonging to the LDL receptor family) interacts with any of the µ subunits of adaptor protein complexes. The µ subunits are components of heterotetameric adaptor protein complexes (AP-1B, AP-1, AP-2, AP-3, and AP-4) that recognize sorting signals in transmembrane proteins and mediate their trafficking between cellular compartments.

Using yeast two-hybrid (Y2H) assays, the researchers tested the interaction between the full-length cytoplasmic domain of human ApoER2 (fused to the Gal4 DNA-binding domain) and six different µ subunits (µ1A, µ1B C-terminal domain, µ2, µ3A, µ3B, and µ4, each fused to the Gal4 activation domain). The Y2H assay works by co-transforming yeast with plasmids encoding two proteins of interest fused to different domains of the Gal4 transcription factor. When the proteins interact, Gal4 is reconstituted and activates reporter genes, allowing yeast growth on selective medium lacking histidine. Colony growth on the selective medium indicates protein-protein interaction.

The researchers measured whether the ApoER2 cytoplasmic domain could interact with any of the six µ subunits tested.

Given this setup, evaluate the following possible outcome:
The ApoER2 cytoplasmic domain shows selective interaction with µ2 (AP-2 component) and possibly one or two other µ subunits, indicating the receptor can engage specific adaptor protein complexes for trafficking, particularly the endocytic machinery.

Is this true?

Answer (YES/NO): NO